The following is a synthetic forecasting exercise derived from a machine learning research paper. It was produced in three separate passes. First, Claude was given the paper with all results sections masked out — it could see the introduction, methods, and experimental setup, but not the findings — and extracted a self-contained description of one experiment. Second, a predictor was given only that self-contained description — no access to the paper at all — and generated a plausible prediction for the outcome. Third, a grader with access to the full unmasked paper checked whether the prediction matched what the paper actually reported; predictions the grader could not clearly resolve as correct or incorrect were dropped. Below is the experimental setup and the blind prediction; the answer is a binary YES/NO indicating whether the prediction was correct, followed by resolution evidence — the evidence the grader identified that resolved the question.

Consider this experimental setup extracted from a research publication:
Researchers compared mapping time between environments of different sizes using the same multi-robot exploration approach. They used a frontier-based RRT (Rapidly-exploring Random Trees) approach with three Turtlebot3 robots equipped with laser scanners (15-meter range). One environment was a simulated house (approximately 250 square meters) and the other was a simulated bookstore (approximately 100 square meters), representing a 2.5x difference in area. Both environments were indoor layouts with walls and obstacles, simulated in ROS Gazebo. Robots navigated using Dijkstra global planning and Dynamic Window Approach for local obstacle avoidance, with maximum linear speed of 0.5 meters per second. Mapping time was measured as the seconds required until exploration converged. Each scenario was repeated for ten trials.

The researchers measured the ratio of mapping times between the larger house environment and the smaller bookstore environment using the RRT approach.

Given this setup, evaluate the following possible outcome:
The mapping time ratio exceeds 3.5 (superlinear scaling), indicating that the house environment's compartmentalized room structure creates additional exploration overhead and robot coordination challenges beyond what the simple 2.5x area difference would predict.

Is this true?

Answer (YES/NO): NO